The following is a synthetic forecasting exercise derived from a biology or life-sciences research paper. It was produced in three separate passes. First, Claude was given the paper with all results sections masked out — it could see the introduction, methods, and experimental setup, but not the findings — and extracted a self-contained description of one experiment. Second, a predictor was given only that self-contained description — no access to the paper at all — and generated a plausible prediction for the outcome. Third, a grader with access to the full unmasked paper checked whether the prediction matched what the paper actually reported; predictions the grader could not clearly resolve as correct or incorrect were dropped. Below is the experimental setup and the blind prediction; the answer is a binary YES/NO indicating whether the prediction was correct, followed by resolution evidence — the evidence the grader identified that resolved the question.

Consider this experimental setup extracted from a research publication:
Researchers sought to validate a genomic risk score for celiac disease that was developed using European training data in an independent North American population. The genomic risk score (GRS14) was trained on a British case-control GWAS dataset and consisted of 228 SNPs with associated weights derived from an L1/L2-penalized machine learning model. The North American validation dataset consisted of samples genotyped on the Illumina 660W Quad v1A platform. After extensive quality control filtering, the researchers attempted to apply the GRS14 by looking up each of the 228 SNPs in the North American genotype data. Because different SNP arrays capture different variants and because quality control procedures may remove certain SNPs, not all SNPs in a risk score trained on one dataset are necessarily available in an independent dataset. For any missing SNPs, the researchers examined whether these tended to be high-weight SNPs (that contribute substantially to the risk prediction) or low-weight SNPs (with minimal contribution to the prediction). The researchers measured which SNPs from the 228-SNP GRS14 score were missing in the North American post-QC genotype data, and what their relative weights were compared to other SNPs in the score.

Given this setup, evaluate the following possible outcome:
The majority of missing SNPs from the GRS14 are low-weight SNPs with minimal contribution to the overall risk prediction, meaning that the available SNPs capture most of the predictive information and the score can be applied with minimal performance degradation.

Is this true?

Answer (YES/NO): YES